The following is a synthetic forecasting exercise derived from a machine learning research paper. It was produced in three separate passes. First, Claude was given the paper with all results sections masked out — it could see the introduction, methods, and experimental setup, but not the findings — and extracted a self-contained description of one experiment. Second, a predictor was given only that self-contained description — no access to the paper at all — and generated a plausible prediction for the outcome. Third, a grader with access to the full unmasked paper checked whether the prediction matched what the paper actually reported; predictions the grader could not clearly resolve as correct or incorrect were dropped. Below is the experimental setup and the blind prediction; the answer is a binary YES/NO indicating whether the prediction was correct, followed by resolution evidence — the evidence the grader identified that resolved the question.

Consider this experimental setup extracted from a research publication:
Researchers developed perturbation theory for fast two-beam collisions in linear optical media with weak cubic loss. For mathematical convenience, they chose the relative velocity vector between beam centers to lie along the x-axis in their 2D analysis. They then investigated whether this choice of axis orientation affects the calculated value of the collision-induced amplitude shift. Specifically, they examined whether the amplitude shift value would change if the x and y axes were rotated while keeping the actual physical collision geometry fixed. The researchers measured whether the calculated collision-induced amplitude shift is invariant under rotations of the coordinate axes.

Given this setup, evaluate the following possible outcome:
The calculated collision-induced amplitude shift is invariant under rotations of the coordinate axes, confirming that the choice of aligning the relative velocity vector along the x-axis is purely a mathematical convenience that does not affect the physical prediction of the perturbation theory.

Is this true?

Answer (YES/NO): YES